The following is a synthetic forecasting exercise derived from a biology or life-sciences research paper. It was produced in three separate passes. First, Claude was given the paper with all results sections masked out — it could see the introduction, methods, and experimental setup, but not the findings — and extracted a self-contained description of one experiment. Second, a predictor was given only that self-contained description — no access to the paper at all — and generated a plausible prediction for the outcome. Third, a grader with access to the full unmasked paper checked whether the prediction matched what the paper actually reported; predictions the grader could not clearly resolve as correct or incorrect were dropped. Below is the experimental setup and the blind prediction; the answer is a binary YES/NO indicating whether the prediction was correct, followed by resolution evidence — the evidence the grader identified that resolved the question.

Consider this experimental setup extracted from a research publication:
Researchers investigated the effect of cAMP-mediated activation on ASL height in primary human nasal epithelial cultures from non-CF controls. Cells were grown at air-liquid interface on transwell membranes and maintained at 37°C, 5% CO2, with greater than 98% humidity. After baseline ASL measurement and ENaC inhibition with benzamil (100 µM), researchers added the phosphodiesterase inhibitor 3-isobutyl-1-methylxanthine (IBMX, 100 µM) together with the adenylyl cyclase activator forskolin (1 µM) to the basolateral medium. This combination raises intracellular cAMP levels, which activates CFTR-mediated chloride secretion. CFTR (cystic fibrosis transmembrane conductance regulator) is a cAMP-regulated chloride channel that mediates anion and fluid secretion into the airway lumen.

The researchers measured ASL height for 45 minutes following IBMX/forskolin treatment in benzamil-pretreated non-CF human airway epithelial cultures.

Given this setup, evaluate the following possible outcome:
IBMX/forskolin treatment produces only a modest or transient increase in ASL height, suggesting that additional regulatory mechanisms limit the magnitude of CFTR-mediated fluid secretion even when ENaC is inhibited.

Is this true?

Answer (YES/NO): NO